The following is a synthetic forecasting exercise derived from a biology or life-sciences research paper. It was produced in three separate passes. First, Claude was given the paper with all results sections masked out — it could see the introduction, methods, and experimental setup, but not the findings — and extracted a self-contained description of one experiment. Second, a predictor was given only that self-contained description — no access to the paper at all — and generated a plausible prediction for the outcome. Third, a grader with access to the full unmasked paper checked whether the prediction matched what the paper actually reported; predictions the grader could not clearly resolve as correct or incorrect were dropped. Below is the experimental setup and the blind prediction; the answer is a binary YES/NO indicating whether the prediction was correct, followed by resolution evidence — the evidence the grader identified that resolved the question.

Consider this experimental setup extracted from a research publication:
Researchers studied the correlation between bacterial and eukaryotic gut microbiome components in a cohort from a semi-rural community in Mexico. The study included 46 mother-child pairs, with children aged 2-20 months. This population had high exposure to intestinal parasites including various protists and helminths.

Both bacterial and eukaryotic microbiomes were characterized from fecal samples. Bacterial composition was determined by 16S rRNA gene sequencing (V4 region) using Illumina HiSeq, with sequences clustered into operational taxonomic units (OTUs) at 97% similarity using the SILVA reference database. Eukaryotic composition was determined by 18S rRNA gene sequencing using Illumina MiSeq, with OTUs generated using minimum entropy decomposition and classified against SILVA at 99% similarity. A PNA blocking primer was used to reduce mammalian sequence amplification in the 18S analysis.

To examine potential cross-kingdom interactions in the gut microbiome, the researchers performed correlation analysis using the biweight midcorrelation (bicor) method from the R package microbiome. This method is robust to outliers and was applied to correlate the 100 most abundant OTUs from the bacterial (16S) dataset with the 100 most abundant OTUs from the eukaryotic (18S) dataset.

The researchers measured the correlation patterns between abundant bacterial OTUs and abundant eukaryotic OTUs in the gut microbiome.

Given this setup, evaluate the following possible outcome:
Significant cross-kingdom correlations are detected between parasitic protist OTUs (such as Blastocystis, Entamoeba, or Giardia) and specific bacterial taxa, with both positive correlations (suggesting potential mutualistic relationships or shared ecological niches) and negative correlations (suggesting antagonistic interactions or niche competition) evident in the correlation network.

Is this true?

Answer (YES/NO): NO